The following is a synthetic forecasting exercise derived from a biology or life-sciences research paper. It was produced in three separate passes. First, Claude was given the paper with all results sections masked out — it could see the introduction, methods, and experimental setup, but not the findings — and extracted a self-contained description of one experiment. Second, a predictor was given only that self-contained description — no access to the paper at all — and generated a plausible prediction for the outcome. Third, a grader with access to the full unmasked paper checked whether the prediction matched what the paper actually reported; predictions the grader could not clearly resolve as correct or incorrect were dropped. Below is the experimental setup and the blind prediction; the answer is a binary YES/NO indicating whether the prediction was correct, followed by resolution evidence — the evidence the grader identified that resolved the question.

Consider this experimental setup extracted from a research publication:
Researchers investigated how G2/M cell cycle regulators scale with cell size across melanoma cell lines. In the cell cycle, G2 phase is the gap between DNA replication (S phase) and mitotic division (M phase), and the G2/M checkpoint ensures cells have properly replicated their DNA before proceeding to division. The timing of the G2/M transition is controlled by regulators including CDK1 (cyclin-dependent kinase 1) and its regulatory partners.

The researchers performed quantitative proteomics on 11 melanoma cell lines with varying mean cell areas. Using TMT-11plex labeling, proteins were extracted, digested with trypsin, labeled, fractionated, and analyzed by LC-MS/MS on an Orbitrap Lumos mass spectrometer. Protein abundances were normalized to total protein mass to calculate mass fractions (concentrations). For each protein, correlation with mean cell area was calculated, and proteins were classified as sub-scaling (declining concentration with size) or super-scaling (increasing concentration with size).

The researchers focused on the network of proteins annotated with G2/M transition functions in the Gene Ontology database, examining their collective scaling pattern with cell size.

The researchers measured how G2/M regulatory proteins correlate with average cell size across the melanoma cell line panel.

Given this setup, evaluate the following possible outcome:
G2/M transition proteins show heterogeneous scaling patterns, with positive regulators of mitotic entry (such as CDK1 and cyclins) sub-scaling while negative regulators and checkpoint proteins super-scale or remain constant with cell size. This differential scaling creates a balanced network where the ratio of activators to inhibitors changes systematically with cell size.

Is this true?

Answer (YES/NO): NO